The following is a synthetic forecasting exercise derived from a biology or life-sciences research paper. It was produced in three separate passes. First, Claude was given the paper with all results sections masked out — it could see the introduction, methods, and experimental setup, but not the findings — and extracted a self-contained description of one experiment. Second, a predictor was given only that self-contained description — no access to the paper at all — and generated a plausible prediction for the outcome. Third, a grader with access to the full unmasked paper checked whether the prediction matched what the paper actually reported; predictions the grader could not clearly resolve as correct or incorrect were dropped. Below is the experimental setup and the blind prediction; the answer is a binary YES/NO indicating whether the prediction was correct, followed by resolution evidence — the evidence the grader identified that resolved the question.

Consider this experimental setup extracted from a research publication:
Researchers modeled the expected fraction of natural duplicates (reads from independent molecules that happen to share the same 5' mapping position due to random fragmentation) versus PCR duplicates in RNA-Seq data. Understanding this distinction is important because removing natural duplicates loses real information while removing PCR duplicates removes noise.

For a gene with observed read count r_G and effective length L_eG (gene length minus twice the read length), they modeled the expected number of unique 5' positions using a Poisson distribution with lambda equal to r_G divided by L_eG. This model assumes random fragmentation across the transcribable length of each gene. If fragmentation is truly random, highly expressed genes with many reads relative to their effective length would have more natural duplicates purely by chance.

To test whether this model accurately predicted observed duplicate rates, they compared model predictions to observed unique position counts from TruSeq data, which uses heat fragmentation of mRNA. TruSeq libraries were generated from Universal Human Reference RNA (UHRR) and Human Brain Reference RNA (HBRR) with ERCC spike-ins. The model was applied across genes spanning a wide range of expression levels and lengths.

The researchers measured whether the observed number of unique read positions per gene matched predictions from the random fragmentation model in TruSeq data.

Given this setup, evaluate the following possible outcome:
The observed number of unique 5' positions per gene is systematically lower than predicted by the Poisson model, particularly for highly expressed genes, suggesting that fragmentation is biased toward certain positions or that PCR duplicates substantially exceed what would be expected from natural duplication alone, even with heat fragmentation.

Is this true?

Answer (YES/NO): YES